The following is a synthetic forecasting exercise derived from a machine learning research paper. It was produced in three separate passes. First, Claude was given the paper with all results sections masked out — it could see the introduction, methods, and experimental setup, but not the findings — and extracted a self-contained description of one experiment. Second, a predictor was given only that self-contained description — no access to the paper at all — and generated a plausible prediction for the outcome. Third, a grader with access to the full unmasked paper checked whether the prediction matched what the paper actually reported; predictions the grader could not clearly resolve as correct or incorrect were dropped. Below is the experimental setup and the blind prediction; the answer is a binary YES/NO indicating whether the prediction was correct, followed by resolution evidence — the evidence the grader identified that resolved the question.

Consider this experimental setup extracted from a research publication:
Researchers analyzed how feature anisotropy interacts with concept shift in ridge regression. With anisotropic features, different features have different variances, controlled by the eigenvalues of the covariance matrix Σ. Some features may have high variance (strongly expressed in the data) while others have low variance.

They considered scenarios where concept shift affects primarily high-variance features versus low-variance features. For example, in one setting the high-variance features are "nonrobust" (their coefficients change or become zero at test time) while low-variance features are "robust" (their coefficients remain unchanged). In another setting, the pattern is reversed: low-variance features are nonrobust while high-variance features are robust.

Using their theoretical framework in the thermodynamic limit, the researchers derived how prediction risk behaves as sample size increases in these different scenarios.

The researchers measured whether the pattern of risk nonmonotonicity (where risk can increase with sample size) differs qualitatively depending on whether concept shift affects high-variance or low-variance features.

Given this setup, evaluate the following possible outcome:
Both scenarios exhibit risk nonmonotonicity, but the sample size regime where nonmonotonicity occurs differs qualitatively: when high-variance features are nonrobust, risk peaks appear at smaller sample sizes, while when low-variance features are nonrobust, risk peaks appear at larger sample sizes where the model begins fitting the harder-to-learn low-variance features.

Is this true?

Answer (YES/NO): YES